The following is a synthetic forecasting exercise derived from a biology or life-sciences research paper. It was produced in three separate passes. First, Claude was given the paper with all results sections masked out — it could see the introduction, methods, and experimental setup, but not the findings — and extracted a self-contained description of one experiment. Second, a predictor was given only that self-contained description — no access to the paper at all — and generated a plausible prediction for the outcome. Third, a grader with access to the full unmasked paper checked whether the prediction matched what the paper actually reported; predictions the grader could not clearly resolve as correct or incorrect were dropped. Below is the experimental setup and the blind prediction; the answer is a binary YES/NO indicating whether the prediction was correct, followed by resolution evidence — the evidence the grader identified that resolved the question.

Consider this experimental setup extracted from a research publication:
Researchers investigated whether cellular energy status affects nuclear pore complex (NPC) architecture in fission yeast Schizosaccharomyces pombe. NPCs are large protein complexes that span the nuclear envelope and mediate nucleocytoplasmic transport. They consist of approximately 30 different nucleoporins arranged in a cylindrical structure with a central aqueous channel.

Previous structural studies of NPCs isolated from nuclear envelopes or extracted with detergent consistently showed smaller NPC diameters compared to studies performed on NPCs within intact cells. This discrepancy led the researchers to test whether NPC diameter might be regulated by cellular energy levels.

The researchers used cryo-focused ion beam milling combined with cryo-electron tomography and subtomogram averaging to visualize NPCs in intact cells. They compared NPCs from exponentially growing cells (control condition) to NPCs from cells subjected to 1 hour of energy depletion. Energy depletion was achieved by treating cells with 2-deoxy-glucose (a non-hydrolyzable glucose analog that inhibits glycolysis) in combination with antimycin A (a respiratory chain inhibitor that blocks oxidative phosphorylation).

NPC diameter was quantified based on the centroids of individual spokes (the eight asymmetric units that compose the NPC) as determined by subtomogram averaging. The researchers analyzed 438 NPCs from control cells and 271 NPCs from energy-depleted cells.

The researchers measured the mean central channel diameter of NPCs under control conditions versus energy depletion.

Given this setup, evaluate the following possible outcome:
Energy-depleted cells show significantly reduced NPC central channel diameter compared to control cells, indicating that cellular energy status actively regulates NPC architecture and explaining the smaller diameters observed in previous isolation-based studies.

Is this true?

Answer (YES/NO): YES